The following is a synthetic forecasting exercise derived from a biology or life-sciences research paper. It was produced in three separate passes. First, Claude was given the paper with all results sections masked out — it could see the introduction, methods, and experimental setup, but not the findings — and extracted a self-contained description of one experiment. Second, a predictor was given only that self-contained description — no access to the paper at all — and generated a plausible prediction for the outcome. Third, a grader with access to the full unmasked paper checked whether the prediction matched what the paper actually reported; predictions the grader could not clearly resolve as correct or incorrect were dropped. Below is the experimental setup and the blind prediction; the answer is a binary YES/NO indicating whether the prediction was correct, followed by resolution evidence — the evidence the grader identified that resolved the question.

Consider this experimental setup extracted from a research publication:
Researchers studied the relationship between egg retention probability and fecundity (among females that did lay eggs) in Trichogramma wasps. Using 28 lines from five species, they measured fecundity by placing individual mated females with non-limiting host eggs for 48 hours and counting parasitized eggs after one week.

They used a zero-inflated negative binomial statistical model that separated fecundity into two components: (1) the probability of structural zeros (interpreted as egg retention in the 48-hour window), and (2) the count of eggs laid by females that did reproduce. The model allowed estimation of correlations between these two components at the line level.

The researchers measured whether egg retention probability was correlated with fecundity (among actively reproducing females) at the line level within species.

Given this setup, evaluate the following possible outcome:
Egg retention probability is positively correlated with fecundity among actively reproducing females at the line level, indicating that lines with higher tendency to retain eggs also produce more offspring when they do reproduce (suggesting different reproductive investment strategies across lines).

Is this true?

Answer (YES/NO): NO